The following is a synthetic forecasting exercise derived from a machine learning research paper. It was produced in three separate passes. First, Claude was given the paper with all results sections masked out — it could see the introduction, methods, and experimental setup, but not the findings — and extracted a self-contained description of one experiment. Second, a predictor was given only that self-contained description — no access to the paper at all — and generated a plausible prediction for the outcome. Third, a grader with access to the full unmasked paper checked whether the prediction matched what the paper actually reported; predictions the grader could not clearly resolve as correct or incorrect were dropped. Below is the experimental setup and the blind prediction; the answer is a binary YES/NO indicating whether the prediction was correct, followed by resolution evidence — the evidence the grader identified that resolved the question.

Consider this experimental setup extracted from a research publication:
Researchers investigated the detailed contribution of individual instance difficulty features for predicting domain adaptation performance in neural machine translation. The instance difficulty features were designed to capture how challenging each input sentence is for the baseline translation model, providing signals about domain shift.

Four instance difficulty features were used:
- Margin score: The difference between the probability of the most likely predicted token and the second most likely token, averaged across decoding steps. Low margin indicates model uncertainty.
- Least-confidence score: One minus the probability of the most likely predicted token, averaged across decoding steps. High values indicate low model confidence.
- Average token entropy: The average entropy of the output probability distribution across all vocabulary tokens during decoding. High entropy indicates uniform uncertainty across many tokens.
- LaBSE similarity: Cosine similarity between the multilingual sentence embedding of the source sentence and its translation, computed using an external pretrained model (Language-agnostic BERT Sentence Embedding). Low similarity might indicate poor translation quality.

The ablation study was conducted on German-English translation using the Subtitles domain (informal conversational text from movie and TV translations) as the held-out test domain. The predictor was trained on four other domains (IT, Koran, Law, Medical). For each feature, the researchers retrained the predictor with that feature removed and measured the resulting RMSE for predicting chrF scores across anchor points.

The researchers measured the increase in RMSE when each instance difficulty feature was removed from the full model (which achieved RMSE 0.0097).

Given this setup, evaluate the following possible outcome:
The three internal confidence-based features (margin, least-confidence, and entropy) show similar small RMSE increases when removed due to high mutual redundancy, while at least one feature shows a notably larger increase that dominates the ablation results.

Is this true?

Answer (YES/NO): NO